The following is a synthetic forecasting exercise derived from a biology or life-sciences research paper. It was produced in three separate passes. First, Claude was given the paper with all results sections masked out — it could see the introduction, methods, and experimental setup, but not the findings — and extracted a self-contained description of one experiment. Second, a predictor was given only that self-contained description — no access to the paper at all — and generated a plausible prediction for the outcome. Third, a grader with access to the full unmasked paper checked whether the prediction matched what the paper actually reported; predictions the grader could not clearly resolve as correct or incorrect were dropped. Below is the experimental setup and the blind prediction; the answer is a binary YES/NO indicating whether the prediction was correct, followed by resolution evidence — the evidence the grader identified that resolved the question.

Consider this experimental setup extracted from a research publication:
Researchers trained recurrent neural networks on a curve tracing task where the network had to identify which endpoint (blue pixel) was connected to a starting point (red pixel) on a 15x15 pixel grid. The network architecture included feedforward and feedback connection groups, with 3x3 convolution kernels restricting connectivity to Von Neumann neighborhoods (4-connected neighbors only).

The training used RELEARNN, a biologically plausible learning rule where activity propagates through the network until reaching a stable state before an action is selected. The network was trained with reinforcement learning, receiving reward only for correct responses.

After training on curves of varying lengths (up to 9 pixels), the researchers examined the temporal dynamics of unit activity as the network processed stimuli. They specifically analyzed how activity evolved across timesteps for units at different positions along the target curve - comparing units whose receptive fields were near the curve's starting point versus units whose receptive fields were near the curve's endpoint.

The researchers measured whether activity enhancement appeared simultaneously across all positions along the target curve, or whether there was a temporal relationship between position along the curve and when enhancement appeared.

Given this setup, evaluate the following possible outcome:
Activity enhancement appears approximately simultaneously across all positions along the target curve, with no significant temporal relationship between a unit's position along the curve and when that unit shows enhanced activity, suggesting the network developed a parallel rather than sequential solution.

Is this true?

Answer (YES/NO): NO